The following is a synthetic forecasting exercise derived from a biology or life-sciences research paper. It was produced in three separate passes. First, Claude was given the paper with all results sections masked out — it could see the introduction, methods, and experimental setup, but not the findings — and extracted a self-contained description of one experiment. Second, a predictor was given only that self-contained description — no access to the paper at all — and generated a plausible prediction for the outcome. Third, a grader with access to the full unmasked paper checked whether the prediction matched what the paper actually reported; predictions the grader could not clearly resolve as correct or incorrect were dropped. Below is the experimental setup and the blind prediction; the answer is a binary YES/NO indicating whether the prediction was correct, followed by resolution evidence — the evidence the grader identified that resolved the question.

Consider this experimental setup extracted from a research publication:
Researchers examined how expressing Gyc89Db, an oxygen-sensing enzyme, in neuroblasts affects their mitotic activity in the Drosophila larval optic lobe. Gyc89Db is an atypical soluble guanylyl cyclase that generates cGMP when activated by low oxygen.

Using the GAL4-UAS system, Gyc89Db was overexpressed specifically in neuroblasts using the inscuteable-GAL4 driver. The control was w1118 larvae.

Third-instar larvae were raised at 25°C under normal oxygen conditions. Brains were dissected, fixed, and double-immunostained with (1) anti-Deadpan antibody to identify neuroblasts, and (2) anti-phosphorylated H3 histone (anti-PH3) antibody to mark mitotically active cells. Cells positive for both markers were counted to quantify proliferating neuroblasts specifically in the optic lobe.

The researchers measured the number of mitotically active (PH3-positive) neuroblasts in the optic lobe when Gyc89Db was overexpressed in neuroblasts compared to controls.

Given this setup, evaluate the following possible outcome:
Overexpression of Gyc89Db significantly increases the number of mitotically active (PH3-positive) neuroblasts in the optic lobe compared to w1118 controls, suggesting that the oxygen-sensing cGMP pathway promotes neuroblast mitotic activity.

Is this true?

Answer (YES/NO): YES